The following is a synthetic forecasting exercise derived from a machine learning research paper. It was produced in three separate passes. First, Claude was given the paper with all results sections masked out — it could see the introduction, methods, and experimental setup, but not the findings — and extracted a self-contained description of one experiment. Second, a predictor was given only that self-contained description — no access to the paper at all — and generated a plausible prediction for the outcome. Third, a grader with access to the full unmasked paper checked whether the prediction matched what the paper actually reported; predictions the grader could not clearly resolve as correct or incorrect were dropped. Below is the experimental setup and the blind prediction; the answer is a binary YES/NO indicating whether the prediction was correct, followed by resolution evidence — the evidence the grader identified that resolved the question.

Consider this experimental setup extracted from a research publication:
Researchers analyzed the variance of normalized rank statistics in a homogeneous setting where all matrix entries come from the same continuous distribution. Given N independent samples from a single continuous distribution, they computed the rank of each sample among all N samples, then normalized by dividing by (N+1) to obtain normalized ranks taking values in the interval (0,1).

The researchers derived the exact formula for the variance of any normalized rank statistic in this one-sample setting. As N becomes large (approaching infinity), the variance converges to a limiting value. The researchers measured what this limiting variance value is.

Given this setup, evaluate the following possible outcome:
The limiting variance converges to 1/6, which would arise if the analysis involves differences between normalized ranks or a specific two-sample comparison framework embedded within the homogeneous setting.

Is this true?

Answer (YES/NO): NO